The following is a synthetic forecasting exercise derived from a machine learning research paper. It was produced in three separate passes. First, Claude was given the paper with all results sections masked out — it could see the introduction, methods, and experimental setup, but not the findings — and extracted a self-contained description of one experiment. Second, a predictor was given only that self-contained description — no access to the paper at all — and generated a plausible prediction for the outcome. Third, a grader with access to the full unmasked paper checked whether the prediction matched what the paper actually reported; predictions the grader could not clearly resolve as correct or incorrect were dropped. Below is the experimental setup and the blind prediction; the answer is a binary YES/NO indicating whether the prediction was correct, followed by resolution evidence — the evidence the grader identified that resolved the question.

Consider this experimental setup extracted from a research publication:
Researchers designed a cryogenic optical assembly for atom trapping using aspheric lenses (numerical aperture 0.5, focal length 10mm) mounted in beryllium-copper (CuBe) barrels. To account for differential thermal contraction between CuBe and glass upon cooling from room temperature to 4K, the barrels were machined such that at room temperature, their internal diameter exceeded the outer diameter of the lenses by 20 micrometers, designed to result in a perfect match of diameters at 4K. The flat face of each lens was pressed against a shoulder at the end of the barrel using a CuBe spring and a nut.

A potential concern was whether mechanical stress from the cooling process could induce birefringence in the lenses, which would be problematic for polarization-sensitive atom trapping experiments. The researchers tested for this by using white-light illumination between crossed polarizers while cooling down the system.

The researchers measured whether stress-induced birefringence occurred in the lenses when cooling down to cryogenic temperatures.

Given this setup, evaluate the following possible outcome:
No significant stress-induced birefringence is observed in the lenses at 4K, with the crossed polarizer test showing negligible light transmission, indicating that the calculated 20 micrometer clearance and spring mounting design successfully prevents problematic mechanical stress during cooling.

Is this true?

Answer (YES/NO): YES